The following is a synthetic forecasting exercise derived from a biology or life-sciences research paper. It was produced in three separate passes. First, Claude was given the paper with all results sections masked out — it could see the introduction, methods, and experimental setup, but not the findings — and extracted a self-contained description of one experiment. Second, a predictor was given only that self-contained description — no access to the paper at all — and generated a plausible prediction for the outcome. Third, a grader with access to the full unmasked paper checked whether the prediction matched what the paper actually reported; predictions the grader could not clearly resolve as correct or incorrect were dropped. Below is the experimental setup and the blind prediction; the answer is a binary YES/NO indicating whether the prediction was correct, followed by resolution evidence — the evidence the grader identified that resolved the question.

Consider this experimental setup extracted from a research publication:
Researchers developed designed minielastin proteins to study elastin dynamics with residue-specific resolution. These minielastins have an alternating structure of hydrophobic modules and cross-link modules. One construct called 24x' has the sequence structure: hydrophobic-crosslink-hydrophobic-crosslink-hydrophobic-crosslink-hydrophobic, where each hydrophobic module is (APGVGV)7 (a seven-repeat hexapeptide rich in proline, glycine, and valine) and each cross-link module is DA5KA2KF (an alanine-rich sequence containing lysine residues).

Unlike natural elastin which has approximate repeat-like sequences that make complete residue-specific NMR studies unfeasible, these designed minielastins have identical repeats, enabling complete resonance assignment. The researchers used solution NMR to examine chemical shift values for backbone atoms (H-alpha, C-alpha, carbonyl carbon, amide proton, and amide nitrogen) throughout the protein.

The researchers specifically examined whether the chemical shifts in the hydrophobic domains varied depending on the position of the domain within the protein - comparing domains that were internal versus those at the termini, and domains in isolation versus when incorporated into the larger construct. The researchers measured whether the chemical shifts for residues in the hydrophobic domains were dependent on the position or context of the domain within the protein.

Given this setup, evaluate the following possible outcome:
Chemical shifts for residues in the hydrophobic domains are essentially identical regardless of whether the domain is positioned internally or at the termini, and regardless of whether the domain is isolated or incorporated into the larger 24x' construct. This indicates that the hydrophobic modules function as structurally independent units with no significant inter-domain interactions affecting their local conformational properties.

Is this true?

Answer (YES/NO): YES